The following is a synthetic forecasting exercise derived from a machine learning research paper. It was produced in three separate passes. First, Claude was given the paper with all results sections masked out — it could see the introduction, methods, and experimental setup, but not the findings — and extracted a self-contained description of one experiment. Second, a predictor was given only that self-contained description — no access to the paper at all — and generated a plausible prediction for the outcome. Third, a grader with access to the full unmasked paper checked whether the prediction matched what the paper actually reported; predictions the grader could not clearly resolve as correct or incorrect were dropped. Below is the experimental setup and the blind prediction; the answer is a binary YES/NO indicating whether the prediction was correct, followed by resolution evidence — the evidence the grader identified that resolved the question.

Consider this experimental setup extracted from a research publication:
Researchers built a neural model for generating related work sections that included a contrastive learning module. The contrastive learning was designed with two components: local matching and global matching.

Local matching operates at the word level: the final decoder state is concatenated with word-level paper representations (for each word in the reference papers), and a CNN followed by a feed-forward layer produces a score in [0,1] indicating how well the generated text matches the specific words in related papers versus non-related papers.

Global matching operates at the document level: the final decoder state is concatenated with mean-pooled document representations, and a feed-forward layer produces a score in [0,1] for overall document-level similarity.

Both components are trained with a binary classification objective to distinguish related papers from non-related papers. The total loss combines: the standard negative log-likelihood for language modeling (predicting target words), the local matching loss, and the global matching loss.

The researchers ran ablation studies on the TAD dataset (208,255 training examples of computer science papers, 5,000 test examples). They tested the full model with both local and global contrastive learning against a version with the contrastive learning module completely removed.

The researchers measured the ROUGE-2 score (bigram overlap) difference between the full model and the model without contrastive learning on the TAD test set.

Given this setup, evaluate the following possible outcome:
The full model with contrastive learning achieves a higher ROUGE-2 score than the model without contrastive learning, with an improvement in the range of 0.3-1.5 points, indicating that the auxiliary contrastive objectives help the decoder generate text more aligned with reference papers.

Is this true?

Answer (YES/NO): YES